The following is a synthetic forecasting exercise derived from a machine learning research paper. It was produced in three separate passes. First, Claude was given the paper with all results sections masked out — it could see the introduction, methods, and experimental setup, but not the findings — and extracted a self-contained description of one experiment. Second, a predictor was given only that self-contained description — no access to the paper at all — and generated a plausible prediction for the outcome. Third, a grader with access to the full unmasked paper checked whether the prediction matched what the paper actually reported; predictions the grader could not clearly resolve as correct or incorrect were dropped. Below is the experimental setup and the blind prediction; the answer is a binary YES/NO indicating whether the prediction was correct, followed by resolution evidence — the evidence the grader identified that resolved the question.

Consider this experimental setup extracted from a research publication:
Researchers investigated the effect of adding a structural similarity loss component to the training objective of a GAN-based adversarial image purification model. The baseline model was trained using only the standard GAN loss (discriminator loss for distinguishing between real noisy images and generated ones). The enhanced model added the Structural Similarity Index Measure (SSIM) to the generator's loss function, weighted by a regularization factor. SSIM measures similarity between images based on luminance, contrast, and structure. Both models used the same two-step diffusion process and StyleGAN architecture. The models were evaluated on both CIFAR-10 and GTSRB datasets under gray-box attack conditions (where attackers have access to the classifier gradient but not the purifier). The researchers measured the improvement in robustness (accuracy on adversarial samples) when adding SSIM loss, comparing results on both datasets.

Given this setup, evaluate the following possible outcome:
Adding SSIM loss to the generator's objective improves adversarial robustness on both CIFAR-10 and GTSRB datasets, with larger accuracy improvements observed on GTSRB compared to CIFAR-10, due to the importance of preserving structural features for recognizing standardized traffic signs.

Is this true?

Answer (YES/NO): YES